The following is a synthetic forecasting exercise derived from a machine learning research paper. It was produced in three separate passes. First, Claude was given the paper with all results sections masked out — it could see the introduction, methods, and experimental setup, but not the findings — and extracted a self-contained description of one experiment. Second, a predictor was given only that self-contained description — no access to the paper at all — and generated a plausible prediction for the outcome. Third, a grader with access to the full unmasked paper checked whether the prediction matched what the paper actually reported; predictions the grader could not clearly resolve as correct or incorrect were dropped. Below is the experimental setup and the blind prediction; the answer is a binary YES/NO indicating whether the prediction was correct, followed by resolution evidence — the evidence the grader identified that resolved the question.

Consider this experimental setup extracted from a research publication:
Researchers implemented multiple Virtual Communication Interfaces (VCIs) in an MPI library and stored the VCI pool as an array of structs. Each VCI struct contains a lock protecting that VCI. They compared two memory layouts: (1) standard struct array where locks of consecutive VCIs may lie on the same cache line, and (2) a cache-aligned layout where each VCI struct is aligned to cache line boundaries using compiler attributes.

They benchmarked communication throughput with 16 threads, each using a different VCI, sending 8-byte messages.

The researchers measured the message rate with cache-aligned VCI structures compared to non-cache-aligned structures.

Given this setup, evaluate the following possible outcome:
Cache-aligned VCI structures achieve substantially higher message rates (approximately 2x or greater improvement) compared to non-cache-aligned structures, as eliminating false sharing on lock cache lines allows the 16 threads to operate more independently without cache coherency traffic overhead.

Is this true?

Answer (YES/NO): NO